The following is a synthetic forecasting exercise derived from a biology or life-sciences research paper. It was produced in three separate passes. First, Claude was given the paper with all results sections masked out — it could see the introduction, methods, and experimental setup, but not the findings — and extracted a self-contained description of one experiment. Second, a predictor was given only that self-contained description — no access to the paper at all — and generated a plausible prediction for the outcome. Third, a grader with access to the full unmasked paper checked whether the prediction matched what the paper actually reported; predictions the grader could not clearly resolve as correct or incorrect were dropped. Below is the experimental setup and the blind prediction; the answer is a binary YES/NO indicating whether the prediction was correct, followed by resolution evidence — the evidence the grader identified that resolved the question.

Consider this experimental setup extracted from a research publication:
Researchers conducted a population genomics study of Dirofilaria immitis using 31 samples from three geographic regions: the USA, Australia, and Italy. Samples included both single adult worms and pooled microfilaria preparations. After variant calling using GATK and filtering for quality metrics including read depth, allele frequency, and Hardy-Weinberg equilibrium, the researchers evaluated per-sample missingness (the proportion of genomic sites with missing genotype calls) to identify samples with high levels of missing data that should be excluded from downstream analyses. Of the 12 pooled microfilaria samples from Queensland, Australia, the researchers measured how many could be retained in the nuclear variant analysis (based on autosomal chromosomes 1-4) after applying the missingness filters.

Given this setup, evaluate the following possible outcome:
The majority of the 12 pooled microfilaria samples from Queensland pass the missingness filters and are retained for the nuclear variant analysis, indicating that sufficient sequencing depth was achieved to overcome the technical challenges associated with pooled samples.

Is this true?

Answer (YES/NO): NO